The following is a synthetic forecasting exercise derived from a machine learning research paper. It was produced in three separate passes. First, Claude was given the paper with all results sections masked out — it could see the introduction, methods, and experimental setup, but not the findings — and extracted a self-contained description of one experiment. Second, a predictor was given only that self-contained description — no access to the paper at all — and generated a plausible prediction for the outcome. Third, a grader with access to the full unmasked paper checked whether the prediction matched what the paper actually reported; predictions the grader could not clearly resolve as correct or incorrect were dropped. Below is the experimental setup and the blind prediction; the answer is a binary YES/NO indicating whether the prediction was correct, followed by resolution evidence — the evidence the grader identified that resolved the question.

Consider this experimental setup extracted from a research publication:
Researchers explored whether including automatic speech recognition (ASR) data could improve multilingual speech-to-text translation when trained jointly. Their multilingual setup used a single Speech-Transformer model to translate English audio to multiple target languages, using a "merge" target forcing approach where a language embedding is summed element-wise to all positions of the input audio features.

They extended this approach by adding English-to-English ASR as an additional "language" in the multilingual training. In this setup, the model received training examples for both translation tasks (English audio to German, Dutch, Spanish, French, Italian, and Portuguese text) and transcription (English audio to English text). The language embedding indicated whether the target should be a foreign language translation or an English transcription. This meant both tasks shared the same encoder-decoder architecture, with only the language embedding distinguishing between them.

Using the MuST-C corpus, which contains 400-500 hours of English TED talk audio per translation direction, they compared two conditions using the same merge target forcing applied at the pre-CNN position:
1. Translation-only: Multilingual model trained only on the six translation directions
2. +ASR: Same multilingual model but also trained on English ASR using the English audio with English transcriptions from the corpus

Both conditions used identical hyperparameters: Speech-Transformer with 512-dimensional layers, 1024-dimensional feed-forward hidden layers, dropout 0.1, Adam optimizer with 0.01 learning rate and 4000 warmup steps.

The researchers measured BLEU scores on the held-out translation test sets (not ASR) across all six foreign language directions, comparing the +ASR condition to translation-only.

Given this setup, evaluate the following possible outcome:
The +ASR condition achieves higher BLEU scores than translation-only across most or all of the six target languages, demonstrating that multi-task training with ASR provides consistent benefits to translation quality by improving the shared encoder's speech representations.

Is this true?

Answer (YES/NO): YES